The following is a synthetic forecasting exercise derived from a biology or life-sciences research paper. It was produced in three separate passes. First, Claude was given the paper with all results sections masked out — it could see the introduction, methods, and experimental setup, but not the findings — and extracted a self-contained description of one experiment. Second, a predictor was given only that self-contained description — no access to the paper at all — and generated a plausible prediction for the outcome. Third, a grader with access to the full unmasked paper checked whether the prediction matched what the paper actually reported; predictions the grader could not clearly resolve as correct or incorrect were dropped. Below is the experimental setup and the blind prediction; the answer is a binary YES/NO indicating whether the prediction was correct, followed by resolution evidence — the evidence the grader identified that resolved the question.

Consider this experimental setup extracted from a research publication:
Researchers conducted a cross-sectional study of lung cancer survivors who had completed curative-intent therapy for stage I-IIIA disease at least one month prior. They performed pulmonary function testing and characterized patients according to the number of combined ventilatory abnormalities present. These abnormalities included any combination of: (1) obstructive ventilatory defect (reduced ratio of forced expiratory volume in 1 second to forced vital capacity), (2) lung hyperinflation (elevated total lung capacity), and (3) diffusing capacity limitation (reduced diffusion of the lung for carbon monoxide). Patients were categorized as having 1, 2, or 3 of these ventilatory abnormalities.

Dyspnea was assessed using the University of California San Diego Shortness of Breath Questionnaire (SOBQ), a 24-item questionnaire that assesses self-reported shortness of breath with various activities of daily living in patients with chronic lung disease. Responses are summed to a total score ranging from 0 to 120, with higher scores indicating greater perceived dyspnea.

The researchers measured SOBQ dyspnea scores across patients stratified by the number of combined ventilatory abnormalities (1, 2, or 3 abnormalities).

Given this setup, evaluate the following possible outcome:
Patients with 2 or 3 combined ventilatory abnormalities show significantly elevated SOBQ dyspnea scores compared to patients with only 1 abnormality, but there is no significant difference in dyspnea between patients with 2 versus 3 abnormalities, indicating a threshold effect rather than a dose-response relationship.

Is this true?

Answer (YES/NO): NO